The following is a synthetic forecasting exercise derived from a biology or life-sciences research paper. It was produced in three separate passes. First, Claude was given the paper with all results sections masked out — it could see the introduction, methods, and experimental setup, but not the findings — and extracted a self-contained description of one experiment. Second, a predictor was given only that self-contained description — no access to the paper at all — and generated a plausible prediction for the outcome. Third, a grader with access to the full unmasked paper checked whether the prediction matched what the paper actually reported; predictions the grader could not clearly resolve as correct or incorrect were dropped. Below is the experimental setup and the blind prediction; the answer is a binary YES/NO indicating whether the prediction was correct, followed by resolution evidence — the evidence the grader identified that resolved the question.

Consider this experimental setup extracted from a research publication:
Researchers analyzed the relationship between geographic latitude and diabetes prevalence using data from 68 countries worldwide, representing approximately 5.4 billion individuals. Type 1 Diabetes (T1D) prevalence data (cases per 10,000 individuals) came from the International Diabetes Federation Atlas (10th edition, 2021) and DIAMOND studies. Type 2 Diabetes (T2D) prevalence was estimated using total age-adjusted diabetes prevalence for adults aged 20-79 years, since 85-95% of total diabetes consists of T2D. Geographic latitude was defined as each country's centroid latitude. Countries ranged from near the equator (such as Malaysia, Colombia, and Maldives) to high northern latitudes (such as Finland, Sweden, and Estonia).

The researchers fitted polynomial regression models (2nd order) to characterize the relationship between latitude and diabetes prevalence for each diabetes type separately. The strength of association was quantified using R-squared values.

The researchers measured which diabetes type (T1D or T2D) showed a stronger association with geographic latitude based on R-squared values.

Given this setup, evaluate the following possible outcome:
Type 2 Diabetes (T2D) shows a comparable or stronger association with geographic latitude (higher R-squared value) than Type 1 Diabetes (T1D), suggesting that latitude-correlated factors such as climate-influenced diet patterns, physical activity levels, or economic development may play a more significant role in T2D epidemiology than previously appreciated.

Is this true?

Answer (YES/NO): NO